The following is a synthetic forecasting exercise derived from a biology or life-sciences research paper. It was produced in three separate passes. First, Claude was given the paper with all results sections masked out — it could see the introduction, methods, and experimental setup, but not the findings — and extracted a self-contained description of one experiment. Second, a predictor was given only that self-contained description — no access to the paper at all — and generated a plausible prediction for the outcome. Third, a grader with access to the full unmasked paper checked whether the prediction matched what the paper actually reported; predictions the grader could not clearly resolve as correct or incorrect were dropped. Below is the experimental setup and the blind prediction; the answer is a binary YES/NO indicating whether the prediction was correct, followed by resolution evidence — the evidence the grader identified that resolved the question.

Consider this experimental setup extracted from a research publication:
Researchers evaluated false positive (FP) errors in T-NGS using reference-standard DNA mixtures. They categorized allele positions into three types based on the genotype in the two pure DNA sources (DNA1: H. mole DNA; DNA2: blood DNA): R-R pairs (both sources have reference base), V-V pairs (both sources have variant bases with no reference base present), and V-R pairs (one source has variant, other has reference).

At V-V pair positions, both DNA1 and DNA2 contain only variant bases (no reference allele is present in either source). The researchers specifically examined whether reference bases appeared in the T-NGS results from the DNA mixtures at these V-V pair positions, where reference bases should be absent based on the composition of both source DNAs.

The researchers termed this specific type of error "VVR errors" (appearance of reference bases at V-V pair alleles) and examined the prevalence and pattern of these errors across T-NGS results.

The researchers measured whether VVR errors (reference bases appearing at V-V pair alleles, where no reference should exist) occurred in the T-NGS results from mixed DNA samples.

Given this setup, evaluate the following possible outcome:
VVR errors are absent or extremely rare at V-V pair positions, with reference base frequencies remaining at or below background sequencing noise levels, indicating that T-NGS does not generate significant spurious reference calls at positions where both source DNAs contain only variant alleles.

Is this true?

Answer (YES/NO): NO